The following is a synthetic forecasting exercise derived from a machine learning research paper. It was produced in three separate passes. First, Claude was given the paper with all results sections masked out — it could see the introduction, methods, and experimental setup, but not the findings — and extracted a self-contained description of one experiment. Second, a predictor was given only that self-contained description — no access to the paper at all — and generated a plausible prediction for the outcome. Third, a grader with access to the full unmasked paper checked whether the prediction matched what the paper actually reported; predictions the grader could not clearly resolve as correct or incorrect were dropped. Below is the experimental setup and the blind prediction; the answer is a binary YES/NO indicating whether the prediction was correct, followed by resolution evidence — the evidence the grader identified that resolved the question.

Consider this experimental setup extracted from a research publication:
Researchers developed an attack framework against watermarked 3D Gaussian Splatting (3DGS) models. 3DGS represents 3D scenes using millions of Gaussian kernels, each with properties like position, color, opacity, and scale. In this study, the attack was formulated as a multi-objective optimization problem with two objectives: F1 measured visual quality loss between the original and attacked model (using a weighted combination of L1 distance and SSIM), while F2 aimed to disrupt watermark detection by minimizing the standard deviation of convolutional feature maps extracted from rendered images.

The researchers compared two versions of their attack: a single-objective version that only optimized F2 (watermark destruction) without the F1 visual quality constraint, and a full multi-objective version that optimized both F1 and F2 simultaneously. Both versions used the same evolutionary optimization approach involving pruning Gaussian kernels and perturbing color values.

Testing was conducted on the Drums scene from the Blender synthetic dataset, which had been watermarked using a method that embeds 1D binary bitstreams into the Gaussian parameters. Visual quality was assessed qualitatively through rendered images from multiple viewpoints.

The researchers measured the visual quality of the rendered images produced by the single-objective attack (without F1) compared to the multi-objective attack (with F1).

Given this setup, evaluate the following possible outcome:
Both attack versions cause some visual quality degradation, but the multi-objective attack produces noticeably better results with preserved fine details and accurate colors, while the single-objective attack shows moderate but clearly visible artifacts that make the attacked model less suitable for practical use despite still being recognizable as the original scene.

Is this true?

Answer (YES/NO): NO